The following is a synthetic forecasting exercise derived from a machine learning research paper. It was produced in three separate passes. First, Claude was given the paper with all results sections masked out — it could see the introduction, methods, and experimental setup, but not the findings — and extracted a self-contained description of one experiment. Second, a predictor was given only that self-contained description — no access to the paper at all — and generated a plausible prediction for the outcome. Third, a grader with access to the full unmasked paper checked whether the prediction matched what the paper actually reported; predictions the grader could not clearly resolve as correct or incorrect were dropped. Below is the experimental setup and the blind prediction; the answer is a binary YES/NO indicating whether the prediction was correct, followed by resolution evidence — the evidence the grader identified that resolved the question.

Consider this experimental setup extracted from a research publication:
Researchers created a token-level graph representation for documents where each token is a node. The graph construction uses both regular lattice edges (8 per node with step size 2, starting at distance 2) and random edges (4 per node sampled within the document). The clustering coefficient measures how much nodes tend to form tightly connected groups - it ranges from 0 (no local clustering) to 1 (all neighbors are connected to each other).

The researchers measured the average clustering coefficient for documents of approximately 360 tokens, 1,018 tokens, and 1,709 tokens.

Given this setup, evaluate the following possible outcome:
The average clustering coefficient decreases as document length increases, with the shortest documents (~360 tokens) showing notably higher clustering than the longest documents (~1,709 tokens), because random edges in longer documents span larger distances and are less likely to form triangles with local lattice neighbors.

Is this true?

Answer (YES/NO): NO